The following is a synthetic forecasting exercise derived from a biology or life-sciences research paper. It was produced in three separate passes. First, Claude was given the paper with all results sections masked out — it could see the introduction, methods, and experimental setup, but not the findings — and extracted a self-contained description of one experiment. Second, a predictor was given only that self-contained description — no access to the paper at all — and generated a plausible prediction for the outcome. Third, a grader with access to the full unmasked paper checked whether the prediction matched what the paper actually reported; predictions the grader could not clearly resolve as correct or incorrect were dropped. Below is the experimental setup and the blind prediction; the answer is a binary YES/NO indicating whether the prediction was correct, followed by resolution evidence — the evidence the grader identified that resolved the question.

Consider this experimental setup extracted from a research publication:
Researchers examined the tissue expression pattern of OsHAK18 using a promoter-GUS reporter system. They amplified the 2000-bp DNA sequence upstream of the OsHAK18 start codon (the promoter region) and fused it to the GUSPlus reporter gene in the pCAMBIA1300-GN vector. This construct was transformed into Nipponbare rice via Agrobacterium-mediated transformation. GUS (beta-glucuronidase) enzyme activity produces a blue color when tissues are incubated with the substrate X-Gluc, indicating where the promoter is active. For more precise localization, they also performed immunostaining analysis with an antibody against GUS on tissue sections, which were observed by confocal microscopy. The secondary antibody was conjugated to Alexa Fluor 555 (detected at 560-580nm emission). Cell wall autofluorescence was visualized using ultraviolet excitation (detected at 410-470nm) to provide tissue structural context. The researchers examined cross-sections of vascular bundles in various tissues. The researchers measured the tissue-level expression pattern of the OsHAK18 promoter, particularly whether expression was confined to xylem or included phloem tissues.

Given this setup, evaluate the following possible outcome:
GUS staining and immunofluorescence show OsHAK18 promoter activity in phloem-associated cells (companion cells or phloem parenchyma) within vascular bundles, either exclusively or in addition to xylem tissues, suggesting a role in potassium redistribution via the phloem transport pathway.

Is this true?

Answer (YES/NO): YES